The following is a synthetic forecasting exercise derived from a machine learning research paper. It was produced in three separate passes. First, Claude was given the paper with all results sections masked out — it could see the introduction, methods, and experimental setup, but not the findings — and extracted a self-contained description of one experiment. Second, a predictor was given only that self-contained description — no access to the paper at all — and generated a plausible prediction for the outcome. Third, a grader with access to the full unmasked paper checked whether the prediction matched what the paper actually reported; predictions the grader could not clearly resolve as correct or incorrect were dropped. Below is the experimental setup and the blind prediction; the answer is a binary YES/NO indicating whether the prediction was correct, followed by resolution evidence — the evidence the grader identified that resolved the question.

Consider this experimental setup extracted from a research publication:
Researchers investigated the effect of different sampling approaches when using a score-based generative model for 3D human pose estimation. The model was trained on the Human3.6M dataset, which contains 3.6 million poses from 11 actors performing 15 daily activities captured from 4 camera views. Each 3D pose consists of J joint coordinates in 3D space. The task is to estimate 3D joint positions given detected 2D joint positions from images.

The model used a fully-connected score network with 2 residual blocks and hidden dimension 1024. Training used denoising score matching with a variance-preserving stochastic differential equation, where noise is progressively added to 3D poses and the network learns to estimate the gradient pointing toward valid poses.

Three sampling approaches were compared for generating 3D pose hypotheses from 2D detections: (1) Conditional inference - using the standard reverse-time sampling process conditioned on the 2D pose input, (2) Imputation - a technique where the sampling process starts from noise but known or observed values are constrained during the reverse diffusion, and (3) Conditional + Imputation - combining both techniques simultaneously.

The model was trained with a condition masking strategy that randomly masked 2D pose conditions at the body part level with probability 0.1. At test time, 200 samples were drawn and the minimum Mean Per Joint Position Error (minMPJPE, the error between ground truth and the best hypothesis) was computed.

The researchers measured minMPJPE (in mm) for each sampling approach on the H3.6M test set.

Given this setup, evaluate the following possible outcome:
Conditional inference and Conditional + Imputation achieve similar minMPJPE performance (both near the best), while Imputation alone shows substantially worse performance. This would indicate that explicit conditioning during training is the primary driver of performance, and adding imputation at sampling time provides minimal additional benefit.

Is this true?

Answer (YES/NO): NO